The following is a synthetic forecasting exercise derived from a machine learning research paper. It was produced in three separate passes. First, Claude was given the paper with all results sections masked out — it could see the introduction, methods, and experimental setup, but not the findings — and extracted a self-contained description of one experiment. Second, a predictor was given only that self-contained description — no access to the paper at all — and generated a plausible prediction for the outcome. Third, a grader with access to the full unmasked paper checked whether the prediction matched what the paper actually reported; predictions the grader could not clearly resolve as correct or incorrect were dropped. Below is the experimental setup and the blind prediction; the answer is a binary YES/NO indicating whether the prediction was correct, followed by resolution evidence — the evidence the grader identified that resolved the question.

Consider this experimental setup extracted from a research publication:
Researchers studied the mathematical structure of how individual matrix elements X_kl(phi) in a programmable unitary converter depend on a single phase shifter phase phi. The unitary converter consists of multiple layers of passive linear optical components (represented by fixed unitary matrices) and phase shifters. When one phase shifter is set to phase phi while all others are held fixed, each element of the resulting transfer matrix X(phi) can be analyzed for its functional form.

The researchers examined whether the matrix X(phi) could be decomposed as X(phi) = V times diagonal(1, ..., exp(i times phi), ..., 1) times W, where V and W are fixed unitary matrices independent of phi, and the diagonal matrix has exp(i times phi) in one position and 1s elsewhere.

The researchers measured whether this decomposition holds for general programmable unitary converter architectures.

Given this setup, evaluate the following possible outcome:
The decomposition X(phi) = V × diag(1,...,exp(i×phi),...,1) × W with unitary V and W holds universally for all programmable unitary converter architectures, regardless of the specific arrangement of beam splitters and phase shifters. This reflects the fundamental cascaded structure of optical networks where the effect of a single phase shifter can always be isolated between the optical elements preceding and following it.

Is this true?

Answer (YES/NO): YES